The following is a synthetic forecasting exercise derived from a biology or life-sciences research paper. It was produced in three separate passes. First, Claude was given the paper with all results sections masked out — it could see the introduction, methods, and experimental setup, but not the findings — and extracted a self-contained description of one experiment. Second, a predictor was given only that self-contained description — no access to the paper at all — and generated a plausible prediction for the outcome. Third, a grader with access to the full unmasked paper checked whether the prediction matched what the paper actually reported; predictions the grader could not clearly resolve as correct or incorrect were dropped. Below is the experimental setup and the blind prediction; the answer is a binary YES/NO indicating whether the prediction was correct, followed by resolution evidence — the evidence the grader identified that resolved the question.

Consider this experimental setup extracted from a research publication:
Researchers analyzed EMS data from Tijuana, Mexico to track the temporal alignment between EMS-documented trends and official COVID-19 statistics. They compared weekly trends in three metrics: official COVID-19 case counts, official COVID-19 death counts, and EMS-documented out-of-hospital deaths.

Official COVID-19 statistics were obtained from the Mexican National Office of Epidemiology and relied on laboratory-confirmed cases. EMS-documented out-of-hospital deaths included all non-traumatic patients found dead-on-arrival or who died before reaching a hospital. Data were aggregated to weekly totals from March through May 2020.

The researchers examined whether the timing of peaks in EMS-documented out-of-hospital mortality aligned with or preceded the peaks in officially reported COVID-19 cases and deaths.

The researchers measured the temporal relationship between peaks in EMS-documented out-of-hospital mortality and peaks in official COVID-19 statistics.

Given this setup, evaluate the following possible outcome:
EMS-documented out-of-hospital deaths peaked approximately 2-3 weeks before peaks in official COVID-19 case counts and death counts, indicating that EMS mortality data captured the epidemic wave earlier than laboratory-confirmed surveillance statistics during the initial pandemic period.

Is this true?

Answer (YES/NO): NO